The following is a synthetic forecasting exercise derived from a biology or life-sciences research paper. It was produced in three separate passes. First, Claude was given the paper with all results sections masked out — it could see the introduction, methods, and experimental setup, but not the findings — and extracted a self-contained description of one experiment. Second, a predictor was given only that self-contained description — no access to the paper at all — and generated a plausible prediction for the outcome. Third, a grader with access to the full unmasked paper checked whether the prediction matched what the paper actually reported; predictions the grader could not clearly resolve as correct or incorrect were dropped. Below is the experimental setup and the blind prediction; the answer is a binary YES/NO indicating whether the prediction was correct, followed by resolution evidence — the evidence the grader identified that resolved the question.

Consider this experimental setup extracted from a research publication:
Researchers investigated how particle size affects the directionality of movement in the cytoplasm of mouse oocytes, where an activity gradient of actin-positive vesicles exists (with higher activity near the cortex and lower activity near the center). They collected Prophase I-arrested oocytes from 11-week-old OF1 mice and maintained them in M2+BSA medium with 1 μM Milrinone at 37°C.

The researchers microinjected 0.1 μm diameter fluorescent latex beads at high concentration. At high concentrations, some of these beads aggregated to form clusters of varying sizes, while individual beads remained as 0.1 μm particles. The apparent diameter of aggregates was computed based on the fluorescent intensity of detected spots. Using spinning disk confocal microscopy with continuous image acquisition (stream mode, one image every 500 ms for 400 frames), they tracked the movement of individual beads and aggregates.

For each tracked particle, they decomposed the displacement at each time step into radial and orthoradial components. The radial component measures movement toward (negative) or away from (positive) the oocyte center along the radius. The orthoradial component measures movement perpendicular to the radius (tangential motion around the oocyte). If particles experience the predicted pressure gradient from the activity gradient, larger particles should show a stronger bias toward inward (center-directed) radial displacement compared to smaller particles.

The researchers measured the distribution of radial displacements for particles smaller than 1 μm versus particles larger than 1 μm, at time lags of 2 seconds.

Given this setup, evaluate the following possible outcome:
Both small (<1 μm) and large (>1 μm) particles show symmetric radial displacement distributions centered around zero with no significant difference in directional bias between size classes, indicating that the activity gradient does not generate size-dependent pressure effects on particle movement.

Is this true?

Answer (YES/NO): NO